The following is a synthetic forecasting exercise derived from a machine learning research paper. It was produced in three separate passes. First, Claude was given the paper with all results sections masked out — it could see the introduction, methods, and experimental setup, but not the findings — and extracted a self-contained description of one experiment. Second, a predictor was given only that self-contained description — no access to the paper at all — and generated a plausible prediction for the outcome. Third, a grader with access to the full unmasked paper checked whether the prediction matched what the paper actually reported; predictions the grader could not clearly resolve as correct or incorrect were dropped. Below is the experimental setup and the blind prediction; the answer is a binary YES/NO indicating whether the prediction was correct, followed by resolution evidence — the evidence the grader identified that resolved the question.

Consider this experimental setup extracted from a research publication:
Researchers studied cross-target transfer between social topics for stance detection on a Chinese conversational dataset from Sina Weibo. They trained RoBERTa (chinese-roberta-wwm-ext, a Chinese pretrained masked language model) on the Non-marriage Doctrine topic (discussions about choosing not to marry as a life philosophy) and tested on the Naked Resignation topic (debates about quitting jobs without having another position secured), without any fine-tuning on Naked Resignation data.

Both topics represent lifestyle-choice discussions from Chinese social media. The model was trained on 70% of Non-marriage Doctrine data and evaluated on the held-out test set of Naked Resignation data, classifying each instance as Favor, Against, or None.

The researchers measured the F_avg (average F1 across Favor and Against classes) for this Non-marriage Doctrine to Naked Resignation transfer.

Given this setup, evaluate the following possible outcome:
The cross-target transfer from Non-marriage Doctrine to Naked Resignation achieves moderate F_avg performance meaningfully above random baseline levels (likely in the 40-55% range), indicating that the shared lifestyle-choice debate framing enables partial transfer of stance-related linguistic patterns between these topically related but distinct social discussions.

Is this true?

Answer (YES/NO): YES